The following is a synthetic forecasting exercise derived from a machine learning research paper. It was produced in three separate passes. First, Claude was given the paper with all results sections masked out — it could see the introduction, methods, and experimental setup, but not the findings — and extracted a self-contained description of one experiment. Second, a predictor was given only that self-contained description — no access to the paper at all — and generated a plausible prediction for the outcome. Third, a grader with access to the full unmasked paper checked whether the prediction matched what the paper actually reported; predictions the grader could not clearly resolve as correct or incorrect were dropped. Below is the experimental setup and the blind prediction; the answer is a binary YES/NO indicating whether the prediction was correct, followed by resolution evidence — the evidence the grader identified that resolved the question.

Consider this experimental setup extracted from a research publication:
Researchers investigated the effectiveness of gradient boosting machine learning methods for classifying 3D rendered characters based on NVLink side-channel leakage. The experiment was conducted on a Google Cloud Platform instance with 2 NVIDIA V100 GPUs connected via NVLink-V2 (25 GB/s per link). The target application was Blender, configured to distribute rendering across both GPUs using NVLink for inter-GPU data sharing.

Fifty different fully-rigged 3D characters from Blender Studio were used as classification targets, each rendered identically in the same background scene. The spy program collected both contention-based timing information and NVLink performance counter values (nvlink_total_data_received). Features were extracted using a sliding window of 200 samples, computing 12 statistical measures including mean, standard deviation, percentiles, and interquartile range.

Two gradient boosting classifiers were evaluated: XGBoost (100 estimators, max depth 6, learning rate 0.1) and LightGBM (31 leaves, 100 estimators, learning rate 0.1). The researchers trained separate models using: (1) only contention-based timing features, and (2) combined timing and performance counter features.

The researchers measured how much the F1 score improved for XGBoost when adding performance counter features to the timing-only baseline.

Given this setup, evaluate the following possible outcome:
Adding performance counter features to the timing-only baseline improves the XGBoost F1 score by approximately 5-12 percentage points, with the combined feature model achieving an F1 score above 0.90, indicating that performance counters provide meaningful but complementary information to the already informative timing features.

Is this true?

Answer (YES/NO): NO